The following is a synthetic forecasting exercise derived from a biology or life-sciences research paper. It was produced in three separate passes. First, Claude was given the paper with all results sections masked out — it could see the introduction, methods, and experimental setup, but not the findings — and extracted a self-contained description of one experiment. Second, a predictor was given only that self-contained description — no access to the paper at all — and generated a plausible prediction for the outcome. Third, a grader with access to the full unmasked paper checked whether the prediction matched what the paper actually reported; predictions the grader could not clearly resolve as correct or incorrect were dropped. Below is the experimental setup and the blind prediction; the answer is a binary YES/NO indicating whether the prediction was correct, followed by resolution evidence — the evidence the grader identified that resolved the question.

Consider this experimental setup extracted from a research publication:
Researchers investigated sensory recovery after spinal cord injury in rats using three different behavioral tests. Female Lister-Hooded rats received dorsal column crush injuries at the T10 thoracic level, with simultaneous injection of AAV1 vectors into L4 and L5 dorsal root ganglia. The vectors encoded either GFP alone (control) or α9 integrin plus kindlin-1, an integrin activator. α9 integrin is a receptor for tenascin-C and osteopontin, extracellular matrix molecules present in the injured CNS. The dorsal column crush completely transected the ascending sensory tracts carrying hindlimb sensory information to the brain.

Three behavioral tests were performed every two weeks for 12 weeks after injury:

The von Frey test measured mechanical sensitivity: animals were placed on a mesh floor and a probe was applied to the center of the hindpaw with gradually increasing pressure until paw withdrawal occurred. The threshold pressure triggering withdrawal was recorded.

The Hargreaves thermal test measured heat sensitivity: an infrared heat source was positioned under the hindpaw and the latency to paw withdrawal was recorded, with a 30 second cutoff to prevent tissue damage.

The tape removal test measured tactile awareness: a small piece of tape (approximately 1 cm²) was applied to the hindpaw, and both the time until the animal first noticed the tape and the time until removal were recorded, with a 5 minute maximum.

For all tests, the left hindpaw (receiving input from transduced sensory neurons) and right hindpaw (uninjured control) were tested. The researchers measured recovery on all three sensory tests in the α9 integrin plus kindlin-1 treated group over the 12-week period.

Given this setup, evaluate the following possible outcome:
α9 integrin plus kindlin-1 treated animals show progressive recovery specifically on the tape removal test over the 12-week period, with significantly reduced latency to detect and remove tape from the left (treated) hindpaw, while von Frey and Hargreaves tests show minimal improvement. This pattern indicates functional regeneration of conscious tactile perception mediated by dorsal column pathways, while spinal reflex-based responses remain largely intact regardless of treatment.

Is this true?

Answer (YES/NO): NO